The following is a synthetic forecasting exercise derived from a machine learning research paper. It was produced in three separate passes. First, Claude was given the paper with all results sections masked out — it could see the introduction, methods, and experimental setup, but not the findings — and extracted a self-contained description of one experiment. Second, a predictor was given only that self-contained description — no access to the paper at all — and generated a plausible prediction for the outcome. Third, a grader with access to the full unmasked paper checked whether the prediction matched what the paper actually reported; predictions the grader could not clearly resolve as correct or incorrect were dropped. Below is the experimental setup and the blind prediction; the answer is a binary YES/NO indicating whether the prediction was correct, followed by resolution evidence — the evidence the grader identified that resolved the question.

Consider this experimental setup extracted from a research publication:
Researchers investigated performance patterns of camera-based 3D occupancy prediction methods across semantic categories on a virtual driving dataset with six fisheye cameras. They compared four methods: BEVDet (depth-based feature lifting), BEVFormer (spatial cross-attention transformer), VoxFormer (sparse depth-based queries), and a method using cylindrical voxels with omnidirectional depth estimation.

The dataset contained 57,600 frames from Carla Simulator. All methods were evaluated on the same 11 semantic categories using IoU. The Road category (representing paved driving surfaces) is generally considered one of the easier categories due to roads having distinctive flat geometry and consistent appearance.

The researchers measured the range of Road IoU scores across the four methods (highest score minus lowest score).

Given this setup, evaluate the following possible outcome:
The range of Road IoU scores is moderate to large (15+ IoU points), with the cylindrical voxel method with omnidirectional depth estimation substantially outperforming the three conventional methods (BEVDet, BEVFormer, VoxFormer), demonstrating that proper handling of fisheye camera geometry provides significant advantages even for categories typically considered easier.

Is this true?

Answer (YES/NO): NO